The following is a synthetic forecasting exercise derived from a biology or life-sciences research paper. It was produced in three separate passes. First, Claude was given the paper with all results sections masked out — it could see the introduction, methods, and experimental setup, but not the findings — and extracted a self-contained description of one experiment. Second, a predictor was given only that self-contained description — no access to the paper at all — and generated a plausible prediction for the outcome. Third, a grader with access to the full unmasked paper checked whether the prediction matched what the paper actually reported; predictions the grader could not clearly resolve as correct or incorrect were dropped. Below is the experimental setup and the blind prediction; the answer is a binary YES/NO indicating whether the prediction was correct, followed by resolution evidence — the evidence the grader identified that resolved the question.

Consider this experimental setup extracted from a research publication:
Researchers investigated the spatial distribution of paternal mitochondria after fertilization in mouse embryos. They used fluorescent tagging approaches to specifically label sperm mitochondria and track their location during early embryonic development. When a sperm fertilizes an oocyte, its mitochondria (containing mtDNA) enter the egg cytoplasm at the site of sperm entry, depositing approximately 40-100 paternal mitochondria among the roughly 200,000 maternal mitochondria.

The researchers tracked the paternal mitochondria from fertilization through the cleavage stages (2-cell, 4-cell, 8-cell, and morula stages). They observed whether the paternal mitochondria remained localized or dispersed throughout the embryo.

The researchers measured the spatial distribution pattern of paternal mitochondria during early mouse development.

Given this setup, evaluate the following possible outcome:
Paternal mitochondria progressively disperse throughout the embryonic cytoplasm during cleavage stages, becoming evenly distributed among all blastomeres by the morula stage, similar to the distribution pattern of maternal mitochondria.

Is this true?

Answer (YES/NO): YES